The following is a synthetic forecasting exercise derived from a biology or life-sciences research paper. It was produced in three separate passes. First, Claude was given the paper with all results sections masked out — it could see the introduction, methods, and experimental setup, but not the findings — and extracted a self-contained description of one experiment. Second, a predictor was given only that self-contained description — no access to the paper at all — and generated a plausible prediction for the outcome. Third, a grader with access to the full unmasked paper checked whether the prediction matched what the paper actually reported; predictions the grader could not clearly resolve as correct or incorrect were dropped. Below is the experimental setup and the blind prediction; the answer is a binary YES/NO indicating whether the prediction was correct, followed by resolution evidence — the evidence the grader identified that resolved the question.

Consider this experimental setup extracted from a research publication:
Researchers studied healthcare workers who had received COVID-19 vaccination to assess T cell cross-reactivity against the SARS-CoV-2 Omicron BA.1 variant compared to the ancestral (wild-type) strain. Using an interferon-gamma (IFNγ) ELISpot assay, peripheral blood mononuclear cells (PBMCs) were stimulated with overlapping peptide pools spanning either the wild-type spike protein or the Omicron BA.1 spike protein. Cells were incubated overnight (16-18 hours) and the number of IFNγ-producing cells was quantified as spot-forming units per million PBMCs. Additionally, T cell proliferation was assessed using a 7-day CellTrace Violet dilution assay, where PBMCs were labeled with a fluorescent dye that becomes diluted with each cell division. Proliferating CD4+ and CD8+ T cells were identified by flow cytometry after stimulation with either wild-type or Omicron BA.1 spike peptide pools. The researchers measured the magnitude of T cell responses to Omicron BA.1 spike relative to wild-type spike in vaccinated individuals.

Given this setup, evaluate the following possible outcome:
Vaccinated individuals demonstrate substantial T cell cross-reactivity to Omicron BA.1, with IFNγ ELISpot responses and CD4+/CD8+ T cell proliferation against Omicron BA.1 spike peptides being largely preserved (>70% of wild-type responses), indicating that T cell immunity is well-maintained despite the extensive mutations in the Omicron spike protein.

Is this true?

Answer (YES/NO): NO